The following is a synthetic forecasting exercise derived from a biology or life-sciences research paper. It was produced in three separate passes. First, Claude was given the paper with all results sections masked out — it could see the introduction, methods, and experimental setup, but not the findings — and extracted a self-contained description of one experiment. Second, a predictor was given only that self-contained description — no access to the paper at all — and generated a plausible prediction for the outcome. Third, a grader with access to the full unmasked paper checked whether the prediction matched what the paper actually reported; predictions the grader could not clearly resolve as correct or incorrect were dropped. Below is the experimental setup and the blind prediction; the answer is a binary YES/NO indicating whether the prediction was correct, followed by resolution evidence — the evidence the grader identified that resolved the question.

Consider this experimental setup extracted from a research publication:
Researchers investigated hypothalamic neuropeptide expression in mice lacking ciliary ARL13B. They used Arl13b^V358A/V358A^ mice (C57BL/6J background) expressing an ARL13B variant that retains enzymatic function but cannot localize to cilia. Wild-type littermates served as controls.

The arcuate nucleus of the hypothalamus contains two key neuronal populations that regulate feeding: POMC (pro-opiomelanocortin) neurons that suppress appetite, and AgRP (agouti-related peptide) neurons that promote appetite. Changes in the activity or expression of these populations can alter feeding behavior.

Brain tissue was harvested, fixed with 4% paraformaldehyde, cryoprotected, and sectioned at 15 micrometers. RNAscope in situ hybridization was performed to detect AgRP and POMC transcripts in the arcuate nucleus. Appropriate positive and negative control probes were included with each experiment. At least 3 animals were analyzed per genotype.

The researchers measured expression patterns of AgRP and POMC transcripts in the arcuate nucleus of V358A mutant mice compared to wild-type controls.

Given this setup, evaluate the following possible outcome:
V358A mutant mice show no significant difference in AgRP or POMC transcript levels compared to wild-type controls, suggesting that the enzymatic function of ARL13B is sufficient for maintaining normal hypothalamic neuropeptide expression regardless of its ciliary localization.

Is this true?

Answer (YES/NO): YES